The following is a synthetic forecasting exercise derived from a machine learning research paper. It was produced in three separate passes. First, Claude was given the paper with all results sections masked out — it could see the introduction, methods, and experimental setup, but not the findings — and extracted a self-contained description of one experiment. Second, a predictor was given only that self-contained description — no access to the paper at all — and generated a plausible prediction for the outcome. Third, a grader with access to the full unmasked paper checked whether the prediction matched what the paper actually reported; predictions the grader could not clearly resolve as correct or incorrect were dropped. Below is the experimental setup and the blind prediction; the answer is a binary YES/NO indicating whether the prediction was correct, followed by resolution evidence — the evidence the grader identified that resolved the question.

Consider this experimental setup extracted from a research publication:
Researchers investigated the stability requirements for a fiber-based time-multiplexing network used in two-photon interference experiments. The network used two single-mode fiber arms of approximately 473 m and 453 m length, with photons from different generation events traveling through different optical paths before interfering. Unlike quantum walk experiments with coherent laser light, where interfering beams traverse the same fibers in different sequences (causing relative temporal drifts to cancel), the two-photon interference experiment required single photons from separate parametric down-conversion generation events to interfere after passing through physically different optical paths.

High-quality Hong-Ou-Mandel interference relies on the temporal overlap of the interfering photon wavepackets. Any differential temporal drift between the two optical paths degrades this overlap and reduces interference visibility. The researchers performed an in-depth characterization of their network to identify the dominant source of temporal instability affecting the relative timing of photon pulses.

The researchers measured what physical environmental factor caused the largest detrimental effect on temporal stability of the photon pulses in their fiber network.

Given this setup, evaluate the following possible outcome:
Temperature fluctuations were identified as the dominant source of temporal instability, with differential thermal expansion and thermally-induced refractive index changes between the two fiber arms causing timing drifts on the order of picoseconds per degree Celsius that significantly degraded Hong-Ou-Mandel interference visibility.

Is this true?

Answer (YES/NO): NO